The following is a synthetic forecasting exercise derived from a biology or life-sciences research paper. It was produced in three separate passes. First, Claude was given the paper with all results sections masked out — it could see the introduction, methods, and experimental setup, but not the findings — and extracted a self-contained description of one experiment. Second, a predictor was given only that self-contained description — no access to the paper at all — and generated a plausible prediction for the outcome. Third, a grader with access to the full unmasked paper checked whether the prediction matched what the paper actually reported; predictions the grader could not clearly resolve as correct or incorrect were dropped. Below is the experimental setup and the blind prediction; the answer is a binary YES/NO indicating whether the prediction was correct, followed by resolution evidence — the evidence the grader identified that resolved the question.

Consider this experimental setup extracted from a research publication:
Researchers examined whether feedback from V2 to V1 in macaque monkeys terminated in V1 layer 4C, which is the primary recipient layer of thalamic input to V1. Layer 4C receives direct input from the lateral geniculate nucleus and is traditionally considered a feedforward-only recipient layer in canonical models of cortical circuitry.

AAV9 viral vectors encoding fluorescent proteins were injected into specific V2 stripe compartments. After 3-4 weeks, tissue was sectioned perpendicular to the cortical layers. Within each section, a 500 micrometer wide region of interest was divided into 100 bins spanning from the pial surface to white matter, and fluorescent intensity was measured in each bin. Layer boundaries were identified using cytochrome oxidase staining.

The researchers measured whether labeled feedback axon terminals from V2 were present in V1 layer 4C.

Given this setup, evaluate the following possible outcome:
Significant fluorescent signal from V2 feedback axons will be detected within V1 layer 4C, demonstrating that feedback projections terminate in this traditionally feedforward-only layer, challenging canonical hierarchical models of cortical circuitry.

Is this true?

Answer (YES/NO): NO